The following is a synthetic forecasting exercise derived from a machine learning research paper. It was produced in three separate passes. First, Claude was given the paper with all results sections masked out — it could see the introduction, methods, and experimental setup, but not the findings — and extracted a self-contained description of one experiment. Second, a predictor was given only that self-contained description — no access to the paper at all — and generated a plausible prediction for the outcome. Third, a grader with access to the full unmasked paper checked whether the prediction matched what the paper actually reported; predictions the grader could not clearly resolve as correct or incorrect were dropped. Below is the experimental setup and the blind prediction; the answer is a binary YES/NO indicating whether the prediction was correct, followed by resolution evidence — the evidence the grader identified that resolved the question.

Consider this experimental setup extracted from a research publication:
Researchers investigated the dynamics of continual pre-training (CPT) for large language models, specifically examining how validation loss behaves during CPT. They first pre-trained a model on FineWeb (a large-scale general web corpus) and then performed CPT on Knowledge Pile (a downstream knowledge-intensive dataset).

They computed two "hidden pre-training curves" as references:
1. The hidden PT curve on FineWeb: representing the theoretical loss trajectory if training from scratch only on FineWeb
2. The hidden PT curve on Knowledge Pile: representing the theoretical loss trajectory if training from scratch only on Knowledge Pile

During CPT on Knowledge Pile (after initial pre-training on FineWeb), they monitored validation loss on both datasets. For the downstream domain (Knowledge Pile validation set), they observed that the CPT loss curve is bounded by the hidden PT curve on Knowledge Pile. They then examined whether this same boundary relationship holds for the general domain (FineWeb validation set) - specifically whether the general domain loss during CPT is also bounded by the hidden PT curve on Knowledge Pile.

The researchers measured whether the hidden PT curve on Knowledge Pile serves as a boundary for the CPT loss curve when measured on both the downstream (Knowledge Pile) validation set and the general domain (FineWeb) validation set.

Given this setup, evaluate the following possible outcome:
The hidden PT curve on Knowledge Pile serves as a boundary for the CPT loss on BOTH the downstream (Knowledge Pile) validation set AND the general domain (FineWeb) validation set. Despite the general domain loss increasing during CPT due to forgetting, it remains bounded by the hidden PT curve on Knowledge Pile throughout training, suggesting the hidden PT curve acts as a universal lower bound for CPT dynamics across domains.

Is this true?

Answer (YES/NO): NO